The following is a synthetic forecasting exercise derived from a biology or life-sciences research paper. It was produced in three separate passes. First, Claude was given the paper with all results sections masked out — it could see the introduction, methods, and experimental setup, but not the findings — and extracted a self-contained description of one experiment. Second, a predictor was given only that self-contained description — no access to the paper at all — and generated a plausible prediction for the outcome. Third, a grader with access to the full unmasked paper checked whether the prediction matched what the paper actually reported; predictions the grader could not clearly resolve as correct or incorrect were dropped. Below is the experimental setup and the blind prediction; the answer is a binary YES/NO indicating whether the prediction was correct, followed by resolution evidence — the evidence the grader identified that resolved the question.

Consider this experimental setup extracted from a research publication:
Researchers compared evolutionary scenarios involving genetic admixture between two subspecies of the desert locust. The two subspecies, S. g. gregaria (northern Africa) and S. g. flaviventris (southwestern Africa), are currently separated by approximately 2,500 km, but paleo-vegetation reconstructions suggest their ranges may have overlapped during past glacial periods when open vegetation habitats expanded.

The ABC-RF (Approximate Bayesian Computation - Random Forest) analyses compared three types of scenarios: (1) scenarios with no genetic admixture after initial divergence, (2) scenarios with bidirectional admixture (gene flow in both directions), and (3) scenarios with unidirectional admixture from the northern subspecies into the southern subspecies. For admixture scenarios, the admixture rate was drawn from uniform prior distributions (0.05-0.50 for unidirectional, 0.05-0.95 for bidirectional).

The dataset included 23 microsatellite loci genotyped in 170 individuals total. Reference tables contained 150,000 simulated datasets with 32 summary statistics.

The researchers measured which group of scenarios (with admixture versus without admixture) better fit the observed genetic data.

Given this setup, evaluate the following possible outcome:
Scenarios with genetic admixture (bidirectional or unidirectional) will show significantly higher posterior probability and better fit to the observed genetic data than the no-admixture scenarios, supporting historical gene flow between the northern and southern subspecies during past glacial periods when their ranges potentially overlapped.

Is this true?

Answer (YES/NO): NO